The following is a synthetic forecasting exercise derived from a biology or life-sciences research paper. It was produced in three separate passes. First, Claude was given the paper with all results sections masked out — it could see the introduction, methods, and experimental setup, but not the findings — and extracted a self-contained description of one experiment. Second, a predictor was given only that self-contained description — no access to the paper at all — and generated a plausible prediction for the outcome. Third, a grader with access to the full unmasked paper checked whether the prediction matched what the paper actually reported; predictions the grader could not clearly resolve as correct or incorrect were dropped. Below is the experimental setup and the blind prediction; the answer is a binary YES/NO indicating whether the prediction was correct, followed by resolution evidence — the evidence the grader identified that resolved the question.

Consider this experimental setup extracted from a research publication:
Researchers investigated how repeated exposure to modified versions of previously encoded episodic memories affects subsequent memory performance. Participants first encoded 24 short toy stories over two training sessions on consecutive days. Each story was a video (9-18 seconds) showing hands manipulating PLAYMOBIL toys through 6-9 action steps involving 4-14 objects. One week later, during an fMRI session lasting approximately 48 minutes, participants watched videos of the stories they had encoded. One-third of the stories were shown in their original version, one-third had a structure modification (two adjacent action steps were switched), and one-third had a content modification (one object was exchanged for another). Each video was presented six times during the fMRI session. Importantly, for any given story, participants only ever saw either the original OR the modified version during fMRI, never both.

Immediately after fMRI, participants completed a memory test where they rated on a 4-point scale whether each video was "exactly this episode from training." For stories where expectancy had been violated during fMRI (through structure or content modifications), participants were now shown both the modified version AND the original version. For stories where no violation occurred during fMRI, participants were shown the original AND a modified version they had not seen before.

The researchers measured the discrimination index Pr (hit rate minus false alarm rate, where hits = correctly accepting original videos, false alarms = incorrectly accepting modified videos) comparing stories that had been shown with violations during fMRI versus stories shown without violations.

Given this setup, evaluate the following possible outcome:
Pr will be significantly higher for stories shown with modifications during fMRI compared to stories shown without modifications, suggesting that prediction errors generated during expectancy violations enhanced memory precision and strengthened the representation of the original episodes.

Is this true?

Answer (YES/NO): NO